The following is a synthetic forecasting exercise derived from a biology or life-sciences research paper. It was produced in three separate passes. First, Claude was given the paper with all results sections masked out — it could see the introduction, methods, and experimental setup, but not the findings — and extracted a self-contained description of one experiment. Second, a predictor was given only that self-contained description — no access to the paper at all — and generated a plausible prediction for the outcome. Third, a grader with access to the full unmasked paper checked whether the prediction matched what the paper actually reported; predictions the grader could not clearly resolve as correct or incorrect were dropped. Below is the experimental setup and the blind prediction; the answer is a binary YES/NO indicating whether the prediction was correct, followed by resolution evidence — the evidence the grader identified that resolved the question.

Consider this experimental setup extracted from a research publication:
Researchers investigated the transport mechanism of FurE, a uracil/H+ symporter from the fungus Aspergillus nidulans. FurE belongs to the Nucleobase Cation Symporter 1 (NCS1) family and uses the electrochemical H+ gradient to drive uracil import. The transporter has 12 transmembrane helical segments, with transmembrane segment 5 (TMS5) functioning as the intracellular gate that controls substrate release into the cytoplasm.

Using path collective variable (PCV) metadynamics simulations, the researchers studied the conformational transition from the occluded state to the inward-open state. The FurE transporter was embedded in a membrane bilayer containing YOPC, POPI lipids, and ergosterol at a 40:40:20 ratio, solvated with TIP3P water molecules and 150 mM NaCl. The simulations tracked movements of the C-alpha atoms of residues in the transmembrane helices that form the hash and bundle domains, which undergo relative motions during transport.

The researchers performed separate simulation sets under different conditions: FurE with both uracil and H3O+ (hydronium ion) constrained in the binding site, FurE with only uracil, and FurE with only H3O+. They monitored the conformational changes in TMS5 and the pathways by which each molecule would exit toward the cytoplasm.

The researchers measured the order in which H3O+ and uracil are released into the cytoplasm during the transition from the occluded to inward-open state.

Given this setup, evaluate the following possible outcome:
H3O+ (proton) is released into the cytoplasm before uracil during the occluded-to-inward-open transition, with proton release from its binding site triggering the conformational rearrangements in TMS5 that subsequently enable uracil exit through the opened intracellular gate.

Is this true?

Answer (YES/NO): YES